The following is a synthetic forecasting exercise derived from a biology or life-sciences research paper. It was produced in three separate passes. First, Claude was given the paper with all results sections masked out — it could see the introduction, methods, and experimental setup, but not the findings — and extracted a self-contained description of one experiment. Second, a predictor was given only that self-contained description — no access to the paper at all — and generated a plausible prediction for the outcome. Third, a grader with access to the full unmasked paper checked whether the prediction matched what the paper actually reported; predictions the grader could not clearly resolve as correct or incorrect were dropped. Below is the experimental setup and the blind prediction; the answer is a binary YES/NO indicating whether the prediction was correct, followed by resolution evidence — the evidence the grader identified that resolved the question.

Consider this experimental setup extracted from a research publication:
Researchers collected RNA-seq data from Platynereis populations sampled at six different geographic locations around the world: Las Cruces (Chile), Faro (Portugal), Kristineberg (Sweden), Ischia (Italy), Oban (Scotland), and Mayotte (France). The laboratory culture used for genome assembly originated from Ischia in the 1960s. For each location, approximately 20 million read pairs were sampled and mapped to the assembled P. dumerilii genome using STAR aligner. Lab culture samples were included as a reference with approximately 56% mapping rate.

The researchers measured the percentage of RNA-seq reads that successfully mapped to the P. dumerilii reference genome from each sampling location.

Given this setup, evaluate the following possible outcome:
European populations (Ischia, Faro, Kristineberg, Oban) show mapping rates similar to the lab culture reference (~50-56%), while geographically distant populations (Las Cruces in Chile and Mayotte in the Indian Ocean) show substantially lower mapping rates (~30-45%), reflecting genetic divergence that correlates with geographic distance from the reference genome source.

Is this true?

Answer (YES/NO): NO